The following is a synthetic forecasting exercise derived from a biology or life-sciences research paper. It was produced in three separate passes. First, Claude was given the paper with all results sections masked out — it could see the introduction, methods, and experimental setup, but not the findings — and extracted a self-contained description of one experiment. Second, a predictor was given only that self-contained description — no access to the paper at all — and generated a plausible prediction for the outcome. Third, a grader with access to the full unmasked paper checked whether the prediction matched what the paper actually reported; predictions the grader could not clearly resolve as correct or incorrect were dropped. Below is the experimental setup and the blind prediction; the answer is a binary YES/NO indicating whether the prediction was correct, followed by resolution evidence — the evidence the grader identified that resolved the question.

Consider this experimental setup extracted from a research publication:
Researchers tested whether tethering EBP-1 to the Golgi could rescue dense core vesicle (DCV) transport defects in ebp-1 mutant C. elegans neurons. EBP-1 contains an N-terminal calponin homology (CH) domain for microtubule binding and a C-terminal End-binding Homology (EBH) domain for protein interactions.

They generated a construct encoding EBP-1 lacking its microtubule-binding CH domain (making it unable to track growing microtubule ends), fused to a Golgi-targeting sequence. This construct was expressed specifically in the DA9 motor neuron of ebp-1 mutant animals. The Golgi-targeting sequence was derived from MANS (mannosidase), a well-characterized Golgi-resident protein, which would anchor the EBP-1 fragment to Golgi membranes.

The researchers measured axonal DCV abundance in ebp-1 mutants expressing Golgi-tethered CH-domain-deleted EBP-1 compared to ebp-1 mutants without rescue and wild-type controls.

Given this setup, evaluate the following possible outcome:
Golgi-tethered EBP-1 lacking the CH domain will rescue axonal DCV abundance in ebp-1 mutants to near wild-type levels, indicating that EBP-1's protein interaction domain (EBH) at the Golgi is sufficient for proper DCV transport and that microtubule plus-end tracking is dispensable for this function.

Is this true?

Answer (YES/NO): YES